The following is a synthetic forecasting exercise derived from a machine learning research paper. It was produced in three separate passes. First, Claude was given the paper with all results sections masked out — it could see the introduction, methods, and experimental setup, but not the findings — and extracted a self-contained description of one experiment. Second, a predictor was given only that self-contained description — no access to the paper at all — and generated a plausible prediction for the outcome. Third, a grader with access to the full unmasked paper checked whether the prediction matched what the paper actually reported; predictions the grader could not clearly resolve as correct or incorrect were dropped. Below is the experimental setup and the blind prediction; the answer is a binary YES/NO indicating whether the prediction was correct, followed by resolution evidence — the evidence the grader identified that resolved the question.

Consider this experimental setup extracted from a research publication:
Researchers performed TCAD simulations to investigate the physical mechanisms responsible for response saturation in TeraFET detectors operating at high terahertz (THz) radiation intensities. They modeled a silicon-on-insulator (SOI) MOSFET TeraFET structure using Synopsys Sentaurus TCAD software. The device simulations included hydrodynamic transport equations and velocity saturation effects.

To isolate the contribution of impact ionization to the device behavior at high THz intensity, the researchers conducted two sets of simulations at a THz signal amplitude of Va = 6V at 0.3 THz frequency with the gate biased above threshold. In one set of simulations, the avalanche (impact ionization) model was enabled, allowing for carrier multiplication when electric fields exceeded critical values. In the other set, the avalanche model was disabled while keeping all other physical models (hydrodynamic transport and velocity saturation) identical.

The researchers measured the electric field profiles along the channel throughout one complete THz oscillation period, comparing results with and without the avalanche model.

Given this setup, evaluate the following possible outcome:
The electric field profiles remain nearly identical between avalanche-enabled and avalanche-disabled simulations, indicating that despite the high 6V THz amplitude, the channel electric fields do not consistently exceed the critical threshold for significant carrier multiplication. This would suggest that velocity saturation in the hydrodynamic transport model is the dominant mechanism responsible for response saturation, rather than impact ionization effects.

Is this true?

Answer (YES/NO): NO